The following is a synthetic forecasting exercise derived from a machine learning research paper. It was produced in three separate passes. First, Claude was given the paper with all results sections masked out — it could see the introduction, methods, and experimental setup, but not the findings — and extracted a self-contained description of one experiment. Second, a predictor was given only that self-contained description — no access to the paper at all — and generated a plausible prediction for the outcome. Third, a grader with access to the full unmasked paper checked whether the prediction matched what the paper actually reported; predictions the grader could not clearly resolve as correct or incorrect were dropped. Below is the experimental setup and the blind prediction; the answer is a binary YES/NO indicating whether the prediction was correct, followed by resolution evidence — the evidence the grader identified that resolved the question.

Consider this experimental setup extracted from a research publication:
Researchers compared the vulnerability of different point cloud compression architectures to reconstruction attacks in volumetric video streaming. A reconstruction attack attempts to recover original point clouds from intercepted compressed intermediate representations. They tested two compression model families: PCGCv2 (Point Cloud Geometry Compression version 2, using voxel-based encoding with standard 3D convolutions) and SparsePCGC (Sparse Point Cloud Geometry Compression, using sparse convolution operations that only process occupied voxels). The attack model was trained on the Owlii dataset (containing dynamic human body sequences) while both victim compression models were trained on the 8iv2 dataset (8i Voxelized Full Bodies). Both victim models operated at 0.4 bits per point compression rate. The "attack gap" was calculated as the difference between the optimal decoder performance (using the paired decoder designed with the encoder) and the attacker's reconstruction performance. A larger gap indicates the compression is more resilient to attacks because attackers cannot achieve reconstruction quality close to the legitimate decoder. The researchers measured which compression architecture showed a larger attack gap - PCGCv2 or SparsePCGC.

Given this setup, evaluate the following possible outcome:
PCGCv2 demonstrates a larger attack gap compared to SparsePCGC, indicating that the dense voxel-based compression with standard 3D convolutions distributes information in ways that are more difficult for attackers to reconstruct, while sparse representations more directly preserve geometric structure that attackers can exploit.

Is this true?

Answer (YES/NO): NO